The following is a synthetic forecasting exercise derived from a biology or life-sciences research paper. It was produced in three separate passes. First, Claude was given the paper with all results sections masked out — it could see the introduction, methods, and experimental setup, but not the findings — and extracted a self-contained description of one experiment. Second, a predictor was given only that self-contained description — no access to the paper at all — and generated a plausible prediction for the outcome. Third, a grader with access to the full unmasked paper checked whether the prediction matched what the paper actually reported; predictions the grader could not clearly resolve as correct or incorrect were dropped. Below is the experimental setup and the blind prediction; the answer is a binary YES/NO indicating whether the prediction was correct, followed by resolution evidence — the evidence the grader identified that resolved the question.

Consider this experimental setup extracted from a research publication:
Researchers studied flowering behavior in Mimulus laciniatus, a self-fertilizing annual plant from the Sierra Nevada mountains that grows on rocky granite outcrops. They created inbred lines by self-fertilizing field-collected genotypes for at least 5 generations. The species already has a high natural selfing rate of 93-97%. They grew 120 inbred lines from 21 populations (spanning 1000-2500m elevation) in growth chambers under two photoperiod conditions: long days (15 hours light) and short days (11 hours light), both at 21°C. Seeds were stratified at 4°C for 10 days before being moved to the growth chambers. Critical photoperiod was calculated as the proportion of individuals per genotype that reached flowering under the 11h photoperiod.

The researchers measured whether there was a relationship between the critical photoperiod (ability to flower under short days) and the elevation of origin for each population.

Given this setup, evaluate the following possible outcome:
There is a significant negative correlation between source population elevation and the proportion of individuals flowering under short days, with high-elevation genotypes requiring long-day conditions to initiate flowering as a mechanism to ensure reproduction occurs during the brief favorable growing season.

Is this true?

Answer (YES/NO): YES